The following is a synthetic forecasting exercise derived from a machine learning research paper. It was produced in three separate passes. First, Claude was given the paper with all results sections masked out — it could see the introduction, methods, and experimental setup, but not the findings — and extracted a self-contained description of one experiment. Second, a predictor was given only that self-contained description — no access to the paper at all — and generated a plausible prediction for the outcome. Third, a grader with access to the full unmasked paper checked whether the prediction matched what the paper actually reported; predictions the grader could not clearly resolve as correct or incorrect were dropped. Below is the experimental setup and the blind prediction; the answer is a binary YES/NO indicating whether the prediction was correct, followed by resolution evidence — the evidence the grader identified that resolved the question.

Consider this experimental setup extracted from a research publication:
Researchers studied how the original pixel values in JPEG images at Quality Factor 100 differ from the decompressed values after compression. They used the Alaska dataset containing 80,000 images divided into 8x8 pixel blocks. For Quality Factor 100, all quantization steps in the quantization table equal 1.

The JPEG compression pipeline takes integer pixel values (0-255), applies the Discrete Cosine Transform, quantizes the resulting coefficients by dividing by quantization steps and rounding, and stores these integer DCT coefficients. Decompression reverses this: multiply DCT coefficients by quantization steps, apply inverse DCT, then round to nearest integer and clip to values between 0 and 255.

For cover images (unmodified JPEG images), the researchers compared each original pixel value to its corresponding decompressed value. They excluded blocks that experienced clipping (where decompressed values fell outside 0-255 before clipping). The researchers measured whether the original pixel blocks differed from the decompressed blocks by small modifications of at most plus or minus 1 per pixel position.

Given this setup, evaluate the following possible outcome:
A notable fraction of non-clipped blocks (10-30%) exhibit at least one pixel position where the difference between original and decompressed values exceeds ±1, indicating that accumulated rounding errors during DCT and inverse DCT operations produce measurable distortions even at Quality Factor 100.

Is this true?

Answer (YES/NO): NO